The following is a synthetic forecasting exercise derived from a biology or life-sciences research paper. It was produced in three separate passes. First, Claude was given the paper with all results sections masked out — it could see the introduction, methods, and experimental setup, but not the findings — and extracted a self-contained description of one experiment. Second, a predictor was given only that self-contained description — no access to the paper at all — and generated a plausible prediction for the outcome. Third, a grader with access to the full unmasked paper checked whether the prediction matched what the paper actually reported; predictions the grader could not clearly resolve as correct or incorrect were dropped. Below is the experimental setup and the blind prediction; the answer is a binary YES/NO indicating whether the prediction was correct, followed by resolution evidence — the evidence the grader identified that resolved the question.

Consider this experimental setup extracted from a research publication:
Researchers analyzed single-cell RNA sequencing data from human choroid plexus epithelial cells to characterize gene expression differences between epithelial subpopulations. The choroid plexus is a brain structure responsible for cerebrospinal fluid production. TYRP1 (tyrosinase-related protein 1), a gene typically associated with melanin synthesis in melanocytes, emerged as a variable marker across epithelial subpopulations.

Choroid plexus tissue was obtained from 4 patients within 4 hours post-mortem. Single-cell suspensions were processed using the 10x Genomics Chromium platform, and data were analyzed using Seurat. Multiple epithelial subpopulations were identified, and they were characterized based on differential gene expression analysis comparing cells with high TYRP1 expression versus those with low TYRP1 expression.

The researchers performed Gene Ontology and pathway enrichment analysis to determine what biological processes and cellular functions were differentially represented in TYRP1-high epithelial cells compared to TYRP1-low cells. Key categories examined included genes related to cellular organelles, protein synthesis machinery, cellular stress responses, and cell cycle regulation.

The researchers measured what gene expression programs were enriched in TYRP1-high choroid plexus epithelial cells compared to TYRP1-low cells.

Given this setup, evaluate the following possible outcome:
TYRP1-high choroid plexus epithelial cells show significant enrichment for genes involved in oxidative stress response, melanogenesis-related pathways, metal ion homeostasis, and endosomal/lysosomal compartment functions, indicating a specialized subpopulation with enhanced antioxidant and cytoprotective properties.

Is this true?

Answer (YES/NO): NO